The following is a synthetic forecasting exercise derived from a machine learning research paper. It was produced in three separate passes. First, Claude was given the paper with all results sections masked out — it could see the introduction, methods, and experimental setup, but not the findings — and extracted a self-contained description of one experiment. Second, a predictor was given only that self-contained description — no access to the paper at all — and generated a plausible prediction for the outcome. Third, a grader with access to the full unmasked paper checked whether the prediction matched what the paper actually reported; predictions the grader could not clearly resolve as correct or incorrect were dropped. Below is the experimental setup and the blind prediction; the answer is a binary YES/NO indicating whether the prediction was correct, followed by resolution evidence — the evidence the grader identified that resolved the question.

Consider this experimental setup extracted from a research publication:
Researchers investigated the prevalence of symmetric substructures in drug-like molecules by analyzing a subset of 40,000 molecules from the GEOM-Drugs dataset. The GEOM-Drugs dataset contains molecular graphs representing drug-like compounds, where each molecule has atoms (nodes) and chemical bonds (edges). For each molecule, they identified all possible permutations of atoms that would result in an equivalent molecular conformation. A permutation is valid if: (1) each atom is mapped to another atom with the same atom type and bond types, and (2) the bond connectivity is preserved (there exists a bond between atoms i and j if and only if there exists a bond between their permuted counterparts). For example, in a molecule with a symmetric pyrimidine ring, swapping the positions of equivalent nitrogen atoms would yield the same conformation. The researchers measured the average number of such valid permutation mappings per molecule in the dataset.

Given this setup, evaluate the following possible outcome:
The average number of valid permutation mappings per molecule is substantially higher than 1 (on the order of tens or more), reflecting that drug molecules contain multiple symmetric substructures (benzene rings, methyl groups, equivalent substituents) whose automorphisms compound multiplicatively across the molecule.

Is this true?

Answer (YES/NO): NO